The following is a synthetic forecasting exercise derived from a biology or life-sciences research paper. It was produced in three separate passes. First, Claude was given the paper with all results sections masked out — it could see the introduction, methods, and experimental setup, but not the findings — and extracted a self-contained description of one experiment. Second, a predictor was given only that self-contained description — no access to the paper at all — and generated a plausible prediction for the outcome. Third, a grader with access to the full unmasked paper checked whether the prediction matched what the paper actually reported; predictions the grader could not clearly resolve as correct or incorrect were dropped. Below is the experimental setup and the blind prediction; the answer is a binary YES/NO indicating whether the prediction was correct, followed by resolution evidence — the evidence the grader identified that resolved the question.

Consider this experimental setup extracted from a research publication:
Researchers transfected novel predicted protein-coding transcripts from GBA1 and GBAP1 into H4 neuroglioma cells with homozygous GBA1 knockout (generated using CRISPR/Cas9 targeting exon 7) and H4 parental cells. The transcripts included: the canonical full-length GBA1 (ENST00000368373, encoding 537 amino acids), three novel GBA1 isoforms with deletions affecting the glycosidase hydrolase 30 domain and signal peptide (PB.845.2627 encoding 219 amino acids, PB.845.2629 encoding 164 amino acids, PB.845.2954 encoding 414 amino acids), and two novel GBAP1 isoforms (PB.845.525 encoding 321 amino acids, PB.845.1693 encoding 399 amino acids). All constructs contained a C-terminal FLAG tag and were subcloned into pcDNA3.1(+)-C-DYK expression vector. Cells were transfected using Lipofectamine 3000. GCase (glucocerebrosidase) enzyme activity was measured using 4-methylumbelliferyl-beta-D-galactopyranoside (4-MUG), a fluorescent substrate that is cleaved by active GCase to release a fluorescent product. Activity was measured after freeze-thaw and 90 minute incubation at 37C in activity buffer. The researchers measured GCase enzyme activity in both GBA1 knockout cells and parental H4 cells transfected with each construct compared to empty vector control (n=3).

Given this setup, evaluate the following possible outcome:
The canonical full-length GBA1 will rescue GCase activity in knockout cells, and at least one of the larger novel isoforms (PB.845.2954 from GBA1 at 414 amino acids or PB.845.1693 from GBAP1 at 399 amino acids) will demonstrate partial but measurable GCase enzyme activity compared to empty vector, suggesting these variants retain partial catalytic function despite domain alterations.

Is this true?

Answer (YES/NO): NO